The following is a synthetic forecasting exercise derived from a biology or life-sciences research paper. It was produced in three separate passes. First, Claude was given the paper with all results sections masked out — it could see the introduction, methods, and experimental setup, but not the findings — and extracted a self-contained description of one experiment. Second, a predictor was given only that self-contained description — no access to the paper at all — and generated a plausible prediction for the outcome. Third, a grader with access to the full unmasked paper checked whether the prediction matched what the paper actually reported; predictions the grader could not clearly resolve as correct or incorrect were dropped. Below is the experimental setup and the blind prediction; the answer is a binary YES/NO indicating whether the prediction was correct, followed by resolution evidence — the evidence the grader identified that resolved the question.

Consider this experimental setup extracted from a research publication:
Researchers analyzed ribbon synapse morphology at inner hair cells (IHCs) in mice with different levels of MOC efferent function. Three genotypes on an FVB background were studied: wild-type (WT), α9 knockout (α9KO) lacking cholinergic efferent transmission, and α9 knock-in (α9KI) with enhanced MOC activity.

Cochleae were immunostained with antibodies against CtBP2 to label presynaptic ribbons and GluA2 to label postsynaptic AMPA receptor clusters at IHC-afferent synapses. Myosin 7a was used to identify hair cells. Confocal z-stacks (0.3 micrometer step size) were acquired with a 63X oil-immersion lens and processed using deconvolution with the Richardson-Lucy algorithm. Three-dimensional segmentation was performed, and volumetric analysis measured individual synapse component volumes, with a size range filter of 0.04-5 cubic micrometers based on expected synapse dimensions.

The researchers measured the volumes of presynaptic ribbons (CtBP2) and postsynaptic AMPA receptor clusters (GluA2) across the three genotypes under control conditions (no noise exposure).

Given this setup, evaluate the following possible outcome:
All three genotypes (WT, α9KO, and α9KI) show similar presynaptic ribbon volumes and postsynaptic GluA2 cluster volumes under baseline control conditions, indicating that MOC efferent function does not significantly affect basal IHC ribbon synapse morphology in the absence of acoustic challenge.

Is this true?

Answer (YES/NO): NO